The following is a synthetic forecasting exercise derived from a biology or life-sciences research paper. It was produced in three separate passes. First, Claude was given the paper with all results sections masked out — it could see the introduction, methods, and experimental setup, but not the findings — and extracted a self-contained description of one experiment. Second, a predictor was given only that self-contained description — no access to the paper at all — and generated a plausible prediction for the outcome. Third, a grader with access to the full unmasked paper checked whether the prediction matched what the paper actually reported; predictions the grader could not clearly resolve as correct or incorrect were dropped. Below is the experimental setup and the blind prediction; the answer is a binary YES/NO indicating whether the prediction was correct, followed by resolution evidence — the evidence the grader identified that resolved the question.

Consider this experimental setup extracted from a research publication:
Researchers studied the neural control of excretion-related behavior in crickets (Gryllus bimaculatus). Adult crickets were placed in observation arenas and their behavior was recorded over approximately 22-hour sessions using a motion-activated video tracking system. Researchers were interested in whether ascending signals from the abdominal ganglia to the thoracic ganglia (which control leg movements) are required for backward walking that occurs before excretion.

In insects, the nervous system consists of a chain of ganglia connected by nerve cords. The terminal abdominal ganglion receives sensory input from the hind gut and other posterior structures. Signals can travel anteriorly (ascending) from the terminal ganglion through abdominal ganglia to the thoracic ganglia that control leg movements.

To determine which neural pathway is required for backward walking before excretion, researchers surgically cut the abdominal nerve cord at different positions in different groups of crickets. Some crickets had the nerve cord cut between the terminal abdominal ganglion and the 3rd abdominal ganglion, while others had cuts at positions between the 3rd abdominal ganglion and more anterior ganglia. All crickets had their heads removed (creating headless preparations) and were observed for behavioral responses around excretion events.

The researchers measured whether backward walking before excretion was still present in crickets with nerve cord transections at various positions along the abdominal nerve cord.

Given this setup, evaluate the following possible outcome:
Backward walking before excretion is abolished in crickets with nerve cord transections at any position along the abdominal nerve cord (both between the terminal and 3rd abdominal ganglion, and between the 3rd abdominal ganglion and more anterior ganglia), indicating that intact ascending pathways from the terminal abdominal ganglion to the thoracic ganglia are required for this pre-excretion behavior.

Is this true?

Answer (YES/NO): YES